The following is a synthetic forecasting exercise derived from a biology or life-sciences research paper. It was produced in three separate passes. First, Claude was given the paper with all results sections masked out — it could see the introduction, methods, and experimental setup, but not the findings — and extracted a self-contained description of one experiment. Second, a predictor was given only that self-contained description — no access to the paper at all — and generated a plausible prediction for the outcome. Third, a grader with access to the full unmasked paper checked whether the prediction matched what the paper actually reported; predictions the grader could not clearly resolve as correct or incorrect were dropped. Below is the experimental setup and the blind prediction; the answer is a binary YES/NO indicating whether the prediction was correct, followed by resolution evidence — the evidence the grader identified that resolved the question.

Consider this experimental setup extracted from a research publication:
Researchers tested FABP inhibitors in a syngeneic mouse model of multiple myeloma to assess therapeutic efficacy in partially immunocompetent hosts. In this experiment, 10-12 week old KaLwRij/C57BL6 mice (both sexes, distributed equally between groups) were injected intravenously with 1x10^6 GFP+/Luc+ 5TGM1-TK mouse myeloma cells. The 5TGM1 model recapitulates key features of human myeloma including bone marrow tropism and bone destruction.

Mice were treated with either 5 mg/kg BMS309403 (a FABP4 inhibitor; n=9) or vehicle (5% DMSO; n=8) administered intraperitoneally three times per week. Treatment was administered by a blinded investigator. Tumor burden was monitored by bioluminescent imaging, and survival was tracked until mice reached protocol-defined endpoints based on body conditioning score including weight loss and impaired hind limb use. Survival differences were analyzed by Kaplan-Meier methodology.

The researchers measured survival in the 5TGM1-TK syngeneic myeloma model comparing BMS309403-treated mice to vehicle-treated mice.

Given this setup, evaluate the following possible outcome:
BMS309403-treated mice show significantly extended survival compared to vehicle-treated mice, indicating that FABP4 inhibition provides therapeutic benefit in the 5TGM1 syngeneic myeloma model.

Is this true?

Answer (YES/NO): YES